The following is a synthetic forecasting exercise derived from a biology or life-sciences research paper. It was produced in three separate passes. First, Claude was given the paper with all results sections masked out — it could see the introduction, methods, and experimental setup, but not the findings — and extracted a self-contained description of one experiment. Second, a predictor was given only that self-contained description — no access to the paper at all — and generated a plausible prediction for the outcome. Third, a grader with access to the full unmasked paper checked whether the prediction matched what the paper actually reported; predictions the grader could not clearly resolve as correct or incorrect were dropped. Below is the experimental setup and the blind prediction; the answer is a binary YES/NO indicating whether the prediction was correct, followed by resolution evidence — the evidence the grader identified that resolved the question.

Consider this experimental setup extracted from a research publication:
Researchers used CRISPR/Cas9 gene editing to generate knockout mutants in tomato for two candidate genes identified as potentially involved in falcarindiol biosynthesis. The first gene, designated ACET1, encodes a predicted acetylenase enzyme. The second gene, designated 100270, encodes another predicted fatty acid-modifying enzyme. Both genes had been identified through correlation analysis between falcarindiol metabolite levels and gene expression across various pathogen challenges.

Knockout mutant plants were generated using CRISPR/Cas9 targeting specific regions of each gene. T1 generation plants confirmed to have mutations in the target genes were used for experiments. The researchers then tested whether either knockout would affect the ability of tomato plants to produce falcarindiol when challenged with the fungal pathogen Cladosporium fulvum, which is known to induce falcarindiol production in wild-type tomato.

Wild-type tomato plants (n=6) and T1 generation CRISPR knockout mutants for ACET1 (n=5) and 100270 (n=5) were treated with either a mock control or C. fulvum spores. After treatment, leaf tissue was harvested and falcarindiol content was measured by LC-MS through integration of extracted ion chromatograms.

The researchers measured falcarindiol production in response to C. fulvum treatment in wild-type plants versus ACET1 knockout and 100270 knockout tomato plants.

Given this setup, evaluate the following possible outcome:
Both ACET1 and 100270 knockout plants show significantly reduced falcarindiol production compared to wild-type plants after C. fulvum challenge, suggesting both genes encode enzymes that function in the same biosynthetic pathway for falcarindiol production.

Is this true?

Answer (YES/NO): YES